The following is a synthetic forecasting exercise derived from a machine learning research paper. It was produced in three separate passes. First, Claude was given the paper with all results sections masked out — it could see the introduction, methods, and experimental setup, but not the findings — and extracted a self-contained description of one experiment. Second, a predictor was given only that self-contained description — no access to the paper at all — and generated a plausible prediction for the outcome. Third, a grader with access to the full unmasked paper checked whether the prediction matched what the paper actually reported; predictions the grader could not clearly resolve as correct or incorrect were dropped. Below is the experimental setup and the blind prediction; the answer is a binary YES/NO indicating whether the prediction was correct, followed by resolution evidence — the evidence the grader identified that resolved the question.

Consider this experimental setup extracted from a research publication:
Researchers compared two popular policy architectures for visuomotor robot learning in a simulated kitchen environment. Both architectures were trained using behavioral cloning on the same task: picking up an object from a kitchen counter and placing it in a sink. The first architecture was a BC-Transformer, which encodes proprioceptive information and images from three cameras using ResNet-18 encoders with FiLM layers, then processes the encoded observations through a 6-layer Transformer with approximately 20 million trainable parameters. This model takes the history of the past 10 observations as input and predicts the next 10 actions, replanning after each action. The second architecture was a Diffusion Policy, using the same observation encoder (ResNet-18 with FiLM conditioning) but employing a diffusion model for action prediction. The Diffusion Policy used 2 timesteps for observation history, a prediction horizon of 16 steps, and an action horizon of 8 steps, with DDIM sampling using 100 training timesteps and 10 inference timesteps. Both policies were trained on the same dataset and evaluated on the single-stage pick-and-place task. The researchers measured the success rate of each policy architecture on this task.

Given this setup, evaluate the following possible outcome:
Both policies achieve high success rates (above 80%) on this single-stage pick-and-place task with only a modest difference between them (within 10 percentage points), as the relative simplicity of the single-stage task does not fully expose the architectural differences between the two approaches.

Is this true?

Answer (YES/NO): NO